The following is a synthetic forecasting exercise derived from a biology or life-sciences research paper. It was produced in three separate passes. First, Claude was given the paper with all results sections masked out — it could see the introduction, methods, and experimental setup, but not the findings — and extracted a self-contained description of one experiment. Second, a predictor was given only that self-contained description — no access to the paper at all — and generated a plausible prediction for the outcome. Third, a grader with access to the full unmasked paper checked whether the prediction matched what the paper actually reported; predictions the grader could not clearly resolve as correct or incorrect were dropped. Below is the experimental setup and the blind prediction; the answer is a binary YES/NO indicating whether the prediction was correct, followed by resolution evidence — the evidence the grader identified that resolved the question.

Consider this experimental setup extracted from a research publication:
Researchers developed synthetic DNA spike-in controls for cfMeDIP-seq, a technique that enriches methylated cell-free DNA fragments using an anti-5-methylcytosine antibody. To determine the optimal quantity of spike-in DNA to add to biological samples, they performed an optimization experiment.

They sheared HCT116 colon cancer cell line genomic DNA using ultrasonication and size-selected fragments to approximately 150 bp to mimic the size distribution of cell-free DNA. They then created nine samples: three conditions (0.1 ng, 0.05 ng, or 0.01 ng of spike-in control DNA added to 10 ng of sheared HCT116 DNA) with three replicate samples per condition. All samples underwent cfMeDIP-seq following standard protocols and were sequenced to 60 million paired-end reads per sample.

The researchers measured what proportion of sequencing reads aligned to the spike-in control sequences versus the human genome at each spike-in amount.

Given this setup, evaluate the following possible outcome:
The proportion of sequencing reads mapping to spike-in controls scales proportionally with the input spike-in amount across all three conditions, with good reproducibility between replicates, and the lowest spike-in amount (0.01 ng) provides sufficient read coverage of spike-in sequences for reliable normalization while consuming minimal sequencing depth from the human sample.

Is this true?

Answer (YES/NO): NO